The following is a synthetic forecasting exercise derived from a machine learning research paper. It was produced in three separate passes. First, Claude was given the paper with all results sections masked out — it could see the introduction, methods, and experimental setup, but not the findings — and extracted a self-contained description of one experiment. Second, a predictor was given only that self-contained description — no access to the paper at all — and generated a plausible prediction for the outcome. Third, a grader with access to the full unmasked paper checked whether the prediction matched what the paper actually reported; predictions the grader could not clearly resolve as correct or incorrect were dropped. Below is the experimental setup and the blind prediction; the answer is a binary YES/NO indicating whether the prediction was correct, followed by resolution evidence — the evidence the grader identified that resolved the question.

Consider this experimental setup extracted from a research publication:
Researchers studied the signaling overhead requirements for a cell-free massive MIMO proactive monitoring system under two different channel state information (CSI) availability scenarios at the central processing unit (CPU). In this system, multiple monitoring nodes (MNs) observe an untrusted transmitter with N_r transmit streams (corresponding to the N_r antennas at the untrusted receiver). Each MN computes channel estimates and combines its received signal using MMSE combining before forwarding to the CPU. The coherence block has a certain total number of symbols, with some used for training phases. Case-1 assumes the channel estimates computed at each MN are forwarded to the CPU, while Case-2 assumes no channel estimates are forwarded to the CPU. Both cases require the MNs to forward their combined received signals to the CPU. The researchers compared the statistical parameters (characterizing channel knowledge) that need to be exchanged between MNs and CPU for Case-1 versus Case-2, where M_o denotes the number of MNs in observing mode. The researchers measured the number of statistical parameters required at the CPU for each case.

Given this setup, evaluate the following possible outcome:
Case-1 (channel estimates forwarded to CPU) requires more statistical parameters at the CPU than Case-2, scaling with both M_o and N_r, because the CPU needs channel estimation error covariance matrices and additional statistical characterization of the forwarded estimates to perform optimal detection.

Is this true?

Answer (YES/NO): NO